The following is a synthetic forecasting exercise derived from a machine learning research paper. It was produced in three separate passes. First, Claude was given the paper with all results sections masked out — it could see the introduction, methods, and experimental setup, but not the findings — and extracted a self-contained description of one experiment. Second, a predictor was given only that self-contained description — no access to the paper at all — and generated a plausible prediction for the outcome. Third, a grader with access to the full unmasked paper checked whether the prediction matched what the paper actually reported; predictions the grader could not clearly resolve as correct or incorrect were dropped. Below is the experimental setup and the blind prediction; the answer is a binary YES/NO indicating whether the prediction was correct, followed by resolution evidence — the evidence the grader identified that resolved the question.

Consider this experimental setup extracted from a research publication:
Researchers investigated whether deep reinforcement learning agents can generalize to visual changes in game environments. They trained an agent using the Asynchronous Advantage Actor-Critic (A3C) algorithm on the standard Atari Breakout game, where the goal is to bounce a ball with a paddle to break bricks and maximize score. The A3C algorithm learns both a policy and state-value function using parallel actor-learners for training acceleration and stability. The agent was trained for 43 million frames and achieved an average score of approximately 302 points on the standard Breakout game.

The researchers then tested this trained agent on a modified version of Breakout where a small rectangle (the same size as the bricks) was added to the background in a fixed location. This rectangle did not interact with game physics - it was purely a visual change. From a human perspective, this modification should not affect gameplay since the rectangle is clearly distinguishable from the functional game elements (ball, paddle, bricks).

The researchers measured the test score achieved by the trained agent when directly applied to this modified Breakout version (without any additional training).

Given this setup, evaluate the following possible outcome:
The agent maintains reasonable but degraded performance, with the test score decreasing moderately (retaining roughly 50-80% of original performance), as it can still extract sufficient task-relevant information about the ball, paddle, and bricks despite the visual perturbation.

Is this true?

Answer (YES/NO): NO